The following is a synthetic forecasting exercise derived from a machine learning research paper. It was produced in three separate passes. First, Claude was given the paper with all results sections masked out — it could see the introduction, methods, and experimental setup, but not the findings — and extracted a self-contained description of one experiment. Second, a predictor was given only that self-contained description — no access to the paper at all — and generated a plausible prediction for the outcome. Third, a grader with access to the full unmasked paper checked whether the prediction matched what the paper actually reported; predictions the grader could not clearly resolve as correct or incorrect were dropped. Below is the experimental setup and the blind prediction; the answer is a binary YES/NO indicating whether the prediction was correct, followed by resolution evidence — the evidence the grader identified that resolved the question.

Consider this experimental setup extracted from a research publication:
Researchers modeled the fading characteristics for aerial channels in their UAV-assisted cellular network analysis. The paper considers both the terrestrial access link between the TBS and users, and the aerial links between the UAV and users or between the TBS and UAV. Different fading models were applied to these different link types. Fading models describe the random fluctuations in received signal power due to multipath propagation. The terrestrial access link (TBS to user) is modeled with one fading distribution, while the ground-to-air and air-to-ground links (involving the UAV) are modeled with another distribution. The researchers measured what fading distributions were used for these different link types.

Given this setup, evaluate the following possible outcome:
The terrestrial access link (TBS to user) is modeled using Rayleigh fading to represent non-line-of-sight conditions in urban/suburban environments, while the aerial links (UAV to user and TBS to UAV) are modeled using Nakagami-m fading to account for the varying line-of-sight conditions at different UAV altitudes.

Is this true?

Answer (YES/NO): YES